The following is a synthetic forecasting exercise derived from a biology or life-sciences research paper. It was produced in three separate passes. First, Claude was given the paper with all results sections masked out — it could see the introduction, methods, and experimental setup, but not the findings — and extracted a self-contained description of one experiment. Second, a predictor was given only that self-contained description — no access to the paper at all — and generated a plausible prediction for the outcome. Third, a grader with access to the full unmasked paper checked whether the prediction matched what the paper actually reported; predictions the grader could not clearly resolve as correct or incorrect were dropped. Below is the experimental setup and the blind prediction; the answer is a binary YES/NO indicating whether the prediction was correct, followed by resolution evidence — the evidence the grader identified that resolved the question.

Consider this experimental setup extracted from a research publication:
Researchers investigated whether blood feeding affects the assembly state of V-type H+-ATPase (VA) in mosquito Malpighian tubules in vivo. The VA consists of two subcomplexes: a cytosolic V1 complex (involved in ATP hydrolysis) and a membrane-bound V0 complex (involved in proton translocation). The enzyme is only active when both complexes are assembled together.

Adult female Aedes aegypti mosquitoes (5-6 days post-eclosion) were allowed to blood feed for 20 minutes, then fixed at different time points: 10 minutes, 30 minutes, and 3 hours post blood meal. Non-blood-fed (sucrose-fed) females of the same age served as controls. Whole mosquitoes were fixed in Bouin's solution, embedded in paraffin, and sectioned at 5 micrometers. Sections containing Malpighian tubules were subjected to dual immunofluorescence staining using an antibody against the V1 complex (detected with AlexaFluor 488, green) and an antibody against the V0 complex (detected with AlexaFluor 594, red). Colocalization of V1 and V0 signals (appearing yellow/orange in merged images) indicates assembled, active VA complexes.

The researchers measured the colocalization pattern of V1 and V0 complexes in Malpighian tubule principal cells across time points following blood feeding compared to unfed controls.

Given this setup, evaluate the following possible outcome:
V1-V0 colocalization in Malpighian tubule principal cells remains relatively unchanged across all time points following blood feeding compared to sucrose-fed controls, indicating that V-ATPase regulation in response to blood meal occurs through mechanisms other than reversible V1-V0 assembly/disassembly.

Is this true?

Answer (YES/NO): NO